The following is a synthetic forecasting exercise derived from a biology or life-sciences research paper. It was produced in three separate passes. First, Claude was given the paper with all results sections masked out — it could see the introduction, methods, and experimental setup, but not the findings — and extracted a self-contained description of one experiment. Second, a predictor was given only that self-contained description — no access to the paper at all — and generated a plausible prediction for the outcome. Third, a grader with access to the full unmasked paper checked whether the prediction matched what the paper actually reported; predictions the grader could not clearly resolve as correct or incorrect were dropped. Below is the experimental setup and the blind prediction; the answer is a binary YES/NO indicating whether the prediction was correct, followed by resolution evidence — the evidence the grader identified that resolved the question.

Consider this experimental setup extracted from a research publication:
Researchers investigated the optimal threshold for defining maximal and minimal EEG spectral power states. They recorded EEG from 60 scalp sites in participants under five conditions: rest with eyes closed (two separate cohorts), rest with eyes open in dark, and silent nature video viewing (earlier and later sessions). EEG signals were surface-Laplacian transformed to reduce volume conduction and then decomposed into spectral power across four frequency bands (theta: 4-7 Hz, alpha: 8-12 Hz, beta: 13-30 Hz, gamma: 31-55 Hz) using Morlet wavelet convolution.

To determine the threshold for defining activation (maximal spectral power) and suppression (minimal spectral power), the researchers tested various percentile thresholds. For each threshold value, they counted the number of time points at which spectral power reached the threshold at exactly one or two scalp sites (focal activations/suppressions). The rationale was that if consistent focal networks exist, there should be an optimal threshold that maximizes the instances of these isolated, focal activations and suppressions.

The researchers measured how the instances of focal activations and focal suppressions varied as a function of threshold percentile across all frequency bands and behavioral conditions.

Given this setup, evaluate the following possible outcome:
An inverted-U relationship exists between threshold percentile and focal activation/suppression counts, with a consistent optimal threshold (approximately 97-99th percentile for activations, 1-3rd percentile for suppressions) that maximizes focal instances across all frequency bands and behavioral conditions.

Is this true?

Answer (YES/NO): NO